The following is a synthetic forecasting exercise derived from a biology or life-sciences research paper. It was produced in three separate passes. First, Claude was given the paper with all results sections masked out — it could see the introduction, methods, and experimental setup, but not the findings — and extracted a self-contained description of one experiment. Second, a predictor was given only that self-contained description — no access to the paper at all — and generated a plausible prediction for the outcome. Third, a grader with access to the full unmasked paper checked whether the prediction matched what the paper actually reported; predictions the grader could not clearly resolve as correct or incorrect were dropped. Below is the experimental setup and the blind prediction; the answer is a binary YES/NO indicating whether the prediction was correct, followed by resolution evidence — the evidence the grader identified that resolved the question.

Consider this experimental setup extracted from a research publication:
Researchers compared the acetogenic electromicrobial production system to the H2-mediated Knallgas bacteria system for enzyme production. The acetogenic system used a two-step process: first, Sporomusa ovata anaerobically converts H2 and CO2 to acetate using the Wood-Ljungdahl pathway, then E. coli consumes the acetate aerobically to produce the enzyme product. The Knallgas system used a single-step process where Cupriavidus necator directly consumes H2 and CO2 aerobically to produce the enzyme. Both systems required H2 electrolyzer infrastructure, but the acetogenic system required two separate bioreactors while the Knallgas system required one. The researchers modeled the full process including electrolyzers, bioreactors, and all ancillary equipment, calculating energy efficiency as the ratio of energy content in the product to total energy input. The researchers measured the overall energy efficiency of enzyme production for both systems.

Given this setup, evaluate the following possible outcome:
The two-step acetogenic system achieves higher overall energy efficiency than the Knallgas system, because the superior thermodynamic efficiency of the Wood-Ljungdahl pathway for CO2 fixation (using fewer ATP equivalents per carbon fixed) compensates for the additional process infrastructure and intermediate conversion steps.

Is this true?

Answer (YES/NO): NO